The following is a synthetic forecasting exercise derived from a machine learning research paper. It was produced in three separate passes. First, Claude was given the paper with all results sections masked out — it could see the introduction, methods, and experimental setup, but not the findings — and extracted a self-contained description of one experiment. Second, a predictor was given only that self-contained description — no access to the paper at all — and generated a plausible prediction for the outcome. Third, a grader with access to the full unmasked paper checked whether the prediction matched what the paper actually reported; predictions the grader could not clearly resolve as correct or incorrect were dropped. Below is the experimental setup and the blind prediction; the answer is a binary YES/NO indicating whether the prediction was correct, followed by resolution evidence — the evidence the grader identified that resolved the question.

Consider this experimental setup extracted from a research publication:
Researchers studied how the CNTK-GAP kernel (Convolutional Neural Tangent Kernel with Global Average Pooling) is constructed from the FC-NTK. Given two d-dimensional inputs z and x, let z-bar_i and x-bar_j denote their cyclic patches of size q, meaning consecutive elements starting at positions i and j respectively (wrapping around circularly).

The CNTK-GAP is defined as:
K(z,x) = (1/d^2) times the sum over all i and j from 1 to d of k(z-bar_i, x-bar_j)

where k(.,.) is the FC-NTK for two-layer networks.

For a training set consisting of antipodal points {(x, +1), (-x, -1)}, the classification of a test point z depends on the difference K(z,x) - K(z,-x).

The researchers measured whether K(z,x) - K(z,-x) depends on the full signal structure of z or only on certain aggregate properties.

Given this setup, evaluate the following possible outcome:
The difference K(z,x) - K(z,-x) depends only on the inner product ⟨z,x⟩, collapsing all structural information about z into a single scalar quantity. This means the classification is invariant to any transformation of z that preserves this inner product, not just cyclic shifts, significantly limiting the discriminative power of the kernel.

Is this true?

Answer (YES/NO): NO